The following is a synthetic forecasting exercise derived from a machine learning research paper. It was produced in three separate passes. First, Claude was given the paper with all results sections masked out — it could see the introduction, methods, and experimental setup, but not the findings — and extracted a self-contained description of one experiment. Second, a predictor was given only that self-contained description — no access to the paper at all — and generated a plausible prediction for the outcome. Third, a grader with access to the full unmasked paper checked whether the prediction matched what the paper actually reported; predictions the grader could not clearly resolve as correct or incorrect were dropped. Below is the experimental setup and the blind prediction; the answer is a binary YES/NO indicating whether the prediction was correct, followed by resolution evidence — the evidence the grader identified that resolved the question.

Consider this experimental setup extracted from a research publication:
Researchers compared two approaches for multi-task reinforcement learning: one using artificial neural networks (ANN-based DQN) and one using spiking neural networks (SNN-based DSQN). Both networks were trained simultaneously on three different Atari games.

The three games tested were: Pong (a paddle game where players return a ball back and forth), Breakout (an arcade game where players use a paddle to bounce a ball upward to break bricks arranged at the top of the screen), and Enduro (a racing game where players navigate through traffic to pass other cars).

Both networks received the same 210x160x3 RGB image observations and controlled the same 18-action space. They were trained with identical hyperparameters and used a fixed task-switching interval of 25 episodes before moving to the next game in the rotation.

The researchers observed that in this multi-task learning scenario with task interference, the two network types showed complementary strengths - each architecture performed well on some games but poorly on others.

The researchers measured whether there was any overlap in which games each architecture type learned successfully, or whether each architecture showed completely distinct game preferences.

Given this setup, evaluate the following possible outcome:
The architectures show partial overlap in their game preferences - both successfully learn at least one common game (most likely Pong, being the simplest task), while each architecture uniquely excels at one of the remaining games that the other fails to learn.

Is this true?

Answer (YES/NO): NO